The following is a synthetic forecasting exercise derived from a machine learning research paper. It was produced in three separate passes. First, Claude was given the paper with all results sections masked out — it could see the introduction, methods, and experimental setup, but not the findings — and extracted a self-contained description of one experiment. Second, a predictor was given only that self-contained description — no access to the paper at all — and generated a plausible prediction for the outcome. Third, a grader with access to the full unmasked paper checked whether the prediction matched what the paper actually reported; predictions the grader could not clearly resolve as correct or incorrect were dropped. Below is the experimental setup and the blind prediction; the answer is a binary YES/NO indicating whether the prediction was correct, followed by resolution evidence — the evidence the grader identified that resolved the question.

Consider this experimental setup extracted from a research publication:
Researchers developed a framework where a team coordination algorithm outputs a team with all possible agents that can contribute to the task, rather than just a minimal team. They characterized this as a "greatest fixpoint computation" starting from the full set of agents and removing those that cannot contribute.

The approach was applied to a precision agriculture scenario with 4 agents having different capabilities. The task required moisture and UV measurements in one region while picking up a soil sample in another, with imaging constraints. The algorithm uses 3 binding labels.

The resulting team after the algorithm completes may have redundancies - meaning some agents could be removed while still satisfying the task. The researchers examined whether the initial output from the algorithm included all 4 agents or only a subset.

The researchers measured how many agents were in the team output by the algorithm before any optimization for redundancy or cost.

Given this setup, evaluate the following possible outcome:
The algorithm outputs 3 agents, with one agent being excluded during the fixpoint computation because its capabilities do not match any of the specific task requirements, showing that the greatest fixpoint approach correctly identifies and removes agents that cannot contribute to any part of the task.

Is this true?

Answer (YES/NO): NO